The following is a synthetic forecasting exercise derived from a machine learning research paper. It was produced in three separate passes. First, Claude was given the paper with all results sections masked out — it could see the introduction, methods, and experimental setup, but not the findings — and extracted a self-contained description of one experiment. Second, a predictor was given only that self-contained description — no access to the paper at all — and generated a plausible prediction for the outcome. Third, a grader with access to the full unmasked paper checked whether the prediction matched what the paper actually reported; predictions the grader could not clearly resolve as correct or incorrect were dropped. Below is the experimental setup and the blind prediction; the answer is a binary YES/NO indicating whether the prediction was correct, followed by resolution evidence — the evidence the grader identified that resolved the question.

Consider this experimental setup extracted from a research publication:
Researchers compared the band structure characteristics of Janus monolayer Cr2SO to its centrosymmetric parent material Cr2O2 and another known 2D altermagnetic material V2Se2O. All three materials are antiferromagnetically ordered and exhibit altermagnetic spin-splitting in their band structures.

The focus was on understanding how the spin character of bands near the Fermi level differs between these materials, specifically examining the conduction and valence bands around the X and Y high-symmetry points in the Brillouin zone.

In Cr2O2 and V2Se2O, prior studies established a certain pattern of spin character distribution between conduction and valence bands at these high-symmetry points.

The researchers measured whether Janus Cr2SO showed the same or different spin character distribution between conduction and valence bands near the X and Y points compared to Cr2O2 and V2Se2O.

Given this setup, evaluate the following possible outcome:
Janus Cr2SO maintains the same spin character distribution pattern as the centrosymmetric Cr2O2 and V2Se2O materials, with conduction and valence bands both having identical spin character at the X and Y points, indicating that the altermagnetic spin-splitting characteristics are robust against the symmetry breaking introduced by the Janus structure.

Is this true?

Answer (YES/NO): NO